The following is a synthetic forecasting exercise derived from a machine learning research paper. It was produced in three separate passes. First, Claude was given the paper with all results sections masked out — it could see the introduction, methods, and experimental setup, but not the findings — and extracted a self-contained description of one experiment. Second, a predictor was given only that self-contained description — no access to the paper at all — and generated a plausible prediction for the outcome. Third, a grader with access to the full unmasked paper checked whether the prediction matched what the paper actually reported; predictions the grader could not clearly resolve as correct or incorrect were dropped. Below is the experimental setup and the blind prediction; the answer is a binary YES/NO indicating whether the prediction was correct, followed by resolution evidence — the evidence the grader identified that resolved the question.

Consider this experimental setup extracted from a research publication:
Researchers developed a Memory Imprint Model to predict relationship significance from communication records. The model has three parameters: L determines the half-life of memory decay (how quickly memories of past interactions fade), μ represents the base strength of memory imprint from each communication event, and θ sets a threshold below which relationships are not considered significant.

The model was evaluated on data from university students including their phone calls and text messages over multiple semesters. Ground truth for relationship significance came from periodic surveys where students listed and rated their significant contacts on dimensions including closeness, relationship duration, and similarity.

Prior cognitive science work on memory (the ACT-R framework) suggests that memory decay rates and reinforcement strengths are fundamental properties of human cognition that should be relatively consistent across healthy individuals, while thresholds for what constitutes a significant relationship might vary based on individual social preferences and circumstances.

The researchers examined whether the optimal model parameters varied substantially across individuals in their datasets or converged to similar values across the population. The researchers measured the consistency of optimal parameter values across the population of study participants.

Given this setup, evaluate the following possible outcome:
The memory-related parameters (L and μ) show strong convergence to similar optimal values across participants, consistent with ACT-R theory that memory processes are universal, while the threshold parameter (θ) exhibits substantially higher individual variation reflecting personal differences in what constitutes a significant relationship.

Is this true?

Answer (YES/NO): NO